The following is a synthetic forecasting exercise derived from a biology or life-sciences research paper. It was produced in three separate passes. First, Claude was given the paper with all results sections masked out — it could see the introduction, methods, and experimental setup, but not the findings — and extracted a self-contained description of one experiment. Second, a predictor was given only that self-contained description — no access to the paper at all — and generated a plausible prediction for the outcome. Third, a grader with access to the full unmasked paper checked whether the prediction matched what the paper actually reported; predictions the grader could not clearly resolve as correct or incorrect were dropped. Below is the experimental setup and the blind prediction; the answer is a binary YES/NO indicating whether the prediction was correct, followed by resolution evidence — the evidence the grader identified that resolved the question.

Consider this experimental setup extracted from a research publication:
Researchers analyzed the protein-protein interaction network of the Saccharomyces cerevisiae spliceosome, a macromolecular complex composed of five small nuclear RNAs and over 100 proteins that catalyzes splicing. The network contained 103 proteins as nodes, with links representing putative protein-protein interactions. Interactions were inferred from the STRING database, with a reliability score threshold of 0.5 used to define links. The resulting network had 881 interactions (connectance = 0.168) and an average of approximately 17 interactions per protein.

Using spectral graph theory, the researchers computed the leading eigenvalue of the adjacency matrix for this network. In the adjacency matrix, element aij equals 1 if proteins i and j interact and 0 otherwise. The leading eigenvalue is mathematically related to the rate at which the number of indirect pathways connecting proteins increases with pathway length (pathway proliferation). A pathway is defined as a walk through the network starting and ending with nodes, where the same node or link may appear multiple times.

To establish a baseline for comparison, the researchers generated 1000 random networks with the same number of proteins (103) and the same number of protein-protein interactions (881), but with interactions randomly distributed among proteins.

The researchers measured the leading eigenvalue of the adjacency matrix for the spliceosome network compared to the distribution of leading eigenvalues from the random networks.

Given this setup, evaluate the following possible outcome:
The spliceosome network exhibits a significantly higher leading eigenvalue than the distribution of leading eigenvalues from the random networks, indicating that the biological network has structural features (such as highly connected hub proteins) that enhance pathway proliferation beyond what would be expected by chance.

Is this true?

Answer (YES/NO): YES